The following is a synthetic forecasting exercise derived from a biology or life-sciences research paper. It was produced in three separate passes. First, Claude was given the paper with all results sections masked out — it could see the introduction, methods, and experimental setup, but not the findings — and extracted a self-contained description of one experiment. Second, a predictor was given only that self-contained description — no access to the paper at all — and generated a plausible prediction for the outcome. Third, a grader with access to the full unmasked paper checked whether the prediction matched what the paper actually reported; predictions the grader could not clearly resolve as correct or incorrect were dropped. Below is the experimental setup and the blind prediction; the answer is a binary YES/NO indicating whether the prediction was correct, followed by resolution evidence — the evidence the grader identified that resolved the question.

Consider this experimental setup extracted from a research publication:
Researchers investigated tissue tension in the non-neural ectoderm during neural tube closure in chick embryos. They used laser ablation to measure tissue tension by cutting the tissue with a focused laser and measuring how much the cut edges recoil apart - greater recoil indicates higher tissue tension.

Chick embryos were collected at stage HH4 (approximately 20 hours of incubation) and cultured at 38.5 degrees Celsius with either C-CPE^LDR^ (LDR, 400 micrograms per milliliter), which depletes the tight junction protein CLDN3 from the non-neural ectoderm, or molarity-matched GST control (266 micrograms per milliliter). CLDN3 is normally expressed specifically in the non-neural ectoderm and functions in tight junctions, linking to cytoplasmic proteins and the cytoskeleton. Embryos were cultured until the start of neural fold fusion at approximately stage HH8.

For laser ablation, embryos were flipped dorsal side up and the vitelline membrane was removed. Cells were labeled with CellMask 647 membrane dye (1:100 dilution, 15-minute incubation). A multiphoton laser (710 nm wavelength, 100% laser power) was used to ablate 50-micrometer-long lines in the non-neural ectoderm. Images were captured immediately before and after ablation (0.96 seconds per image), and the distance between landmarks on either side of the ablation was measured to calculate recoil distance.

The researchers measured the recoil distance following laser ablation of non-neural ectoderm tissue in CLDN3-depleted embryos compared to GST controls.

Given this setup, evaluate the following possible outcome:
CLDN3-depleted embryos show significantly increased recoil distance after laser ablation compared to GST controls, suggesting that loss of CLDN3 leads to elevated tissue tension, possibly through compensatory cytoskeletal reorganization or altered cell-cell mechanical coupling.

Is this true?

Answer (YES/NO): YES